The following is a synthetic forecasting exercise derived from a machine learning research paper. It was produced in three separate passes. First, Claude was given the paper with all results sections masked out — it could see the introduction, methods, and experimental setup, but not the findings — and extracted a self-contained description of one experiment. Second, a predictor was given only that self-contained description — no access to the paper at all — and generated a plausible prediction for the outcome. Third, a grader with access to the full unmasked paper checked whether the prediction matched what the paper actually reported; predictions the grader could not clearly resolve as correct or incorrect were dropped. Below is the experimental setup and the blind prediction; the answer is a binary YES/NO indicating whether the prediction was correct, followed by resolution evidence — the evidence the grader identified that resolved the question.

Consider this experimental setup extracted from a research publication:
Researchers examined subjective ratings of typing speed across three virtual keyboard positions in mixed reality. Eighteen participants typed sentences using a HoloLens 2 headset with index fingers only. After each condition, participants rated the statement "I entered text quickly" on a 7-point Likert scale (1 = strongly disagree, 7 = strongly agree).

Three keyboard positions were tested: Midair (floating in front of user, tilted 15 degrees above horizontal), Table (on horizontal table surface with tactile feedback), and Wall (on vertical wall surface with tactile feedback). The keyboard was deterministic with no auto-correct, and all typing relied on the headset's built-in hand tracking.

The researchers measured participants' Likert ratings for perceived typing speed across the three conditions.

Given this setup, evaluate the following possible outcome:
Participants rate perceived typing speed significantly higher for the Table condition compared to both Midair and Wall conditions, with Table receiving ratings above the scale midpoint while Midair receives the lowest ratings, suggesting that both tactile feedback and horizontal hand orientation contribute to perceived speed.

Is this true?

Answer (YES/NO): NO